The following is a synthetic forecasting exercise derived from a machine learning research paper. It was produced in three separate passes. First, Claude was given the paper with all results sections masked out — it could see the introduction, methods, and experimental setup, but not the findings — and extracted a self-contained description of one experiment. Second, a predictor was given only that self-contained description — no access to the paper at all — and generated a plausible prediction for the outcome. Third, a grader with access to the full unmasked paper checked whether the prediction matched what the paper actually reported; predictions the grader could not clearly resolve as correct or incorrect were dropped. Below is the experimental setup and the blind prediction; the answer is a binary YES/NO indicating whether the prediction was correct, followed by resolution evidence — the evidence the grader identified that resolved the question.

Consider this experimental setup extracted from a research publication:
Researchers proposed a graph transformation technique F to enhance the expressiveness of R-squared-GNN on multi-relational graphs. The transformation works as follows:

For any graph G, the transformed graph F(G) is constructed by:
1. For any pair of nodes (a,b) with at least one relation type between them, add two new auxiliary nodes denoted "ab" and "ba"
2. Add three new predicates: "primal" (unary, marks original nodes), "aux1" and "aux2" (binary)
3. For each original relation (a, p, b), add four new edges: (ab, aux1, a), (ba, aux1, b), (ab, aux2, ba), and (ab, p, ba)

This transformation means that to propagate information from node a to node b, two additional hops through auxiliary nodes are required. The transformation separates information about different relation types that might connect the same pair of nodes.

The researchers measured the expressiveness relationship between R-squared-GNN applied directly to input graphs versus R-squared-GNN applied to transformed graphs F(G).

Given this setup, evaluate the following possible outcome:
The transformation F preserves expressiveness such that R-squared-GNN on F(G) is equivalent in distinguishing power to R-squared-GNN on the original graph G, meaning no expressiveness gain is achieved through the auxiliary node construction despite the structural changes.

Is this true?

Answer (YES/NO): NO